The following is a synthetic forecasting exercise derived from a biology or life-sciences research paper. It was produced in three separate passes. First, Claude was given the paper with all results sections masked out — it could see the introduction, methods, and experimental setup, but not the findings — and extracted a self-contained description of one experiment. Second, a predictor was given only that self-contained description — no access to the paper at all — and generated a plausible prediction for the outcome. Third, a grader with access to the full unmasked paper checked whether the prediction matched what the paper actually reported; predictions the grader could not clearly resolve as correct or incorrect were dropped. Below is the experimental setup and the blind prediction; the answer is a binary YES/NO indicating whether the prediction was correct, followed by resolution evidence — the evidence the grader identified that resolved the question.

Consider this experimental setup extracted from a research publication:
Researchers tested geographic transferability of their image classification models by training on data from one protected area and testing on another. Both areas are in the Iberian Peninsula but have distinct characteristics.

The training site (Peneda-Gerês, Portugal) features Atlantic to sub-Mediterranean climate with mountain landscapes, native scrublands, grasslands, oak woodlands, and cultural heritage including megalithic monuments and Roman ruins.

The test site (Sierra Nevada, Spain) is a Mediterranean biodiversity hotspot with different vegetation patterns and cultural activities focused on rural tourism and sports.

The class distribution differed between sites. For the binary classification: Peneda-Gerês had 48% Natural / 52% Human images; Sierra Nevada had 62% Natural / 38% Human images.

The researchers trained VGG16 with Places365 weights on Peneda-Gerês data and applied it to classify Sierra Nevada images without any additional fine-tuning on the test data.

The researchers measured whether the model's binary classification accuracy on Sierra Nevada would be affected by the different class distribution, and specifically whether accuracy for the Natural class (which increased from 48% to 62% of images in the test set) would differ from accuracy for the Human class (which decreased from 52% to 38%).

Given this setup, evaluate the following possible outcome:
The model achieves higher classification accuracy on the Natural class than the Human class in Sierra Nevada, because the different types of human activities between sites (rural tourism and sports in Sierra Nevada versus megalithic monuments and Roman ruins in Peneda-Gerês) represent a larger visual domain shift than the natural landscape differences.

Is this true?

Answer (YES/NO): NO